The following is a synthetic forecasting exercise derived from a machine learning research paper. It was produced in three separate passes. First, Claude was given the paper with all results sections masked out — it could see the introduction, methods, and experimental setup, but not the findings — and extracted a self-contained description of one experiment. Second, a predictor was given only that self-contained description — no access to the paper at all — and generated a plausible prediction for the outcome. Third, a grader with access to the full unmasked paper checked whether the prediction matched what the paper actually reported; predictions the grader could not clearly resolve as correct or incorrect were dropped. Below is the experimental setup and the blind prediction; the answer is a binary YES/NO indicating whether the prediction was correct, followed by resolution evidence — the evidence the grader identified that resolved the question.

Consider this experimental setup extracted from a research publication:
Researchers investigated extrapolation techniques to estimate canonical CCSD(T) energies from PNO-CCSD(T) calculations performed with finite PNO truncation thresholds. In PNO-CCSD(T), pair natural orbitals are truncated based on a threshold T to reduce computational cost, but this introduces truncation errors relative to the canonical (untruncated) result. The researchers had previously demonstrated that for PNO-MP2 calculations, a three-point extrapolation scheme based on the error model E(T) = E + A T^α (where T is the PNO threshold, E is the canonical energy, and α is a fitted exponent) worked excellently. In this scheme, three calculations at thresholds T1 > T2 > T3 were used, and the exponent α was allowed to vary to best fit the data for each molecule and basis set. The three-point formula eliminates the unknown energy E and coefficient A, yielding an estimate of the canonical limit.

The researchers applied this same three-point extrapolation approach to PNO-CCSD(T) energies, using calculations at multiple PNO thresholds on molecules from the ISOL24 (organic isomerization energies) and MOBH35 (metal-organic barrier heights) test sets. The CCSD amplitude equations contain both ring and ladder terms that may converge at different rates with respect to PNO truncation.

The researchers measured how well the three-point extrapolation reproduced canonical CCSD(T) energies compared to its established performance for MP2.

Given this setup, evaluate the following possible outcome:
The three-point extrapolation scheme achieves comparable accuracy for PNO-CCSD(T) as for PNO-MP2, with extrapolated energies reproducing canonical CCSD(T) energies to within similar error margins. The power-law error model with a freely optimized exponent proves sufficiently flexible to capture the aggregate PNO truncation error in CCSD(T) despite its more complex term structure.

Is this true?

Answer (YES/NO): NO